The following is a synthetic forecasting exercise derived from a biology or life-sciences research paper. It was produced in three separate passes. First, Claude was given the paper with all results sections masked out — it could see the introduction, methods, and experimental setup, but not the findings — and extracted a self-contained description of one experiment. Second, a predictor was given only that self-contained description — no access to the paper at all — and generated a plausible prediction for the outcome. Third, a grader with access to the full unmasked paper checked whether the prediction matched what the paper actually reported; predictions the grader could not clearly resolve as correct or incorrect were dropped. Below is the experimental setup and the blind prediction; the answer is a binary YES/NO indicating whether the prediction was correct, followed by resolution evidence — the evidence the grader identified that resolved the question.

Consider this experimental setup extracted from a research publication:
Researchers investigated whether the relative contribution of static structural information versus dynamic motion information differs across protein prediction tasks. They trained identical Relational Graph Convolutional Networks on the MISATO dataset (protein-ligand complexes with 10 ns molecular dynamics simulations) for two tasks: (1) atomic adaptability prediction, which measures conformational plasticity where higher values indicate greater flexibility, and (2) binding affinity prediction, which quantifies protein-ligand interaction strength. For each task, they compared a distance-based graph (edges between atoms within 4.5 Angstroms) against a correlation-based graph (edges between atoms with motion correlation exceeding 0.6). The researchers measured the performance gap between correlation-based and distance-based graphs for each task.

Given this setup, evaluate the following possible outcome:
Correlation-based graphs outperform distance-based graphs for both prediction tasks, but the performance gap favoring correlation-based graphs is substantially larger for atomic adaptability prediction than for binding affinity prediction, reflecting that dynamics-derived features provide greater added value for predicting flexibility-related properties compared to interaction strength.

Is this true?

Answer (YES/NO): NO